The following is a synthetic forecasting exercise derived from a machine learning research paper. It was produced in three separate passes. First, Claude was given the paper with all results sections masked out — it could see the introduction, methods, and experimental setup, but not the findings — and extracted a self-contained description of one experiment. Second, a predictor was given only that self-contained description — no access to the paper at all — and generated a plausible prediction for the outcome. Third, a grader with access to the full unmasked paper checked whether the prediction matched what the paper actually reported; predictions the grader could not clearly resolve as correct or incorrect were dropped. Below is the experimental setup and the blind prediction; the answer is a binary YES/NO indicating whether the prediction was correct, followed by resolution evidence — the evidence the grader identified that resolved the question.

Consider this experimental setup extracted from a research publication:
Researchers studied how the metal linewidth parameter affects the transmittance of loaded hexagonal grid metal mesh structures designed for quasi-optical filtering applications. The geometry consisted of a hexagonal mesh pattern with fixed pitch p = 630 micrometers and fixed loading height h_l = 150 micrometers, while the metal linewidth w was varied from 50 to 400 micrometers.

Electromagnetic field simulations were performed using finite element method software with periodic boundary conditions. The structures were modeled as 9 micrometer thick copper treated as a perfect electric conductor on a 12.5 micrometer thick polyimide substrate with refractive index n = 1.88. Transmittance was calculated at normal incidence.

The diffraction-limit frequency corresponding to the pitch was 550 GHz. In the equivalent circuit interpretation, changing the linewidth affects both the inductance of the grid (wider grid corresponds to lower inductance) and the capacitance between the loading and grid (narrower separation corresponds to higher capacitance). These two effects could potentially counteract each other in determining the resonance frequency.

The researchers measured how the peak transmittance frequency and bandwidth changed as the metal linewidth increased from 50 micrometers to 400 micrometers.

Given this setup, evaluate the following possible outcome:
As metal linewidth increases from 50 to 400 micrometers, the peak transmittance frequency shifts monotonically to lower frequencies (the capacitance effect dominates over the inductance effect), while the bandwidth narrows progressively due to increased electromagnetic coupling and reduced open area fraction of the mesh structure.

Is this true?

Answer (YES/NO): NO